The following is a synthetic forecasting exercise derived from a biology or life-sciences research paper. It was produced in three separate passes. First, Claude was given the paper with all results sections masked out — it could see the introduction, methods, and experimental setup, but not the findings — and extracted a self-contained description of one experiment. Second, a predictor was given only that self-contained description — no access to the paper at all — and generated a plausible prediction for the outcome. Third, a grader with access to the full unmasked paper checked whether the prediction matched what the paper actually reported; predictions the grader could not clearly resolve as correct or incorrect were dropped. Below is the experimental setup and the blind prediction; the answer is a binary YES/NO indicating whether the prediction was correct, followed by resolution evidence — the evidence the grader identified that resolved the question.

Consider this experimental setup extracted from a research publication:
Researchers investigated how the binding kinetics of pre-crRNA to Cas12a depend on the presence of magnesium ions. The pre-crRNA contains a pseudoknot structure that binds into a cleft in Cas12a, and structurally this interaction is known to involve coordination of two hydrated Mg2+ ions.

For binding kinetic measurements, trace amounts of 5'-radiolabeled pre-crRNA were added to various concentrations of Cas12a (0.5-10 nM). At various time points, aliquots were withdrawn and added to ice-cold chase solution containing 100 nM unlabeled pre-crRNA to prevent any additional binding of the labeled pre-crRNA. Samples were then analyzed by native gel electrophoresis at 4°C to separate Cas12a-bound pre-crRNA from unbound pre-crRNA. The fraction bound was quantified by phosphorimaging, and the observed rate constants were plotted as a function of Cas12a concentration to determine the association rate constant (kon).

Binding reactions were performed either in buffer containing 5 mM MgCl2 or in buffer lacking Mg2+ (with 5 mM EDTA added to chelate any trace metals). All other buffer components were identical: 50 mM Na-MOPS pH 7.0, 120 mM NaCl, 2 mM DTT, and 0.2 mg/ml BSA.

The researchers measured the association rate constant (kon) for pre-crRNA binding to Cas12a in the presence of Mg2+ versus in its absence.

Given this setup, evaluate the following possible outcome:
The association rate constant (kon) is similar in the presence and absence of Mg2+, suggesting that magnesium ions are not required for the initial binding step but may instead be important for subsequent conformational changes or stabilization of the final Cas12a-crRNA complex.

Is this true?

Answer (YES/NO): YES